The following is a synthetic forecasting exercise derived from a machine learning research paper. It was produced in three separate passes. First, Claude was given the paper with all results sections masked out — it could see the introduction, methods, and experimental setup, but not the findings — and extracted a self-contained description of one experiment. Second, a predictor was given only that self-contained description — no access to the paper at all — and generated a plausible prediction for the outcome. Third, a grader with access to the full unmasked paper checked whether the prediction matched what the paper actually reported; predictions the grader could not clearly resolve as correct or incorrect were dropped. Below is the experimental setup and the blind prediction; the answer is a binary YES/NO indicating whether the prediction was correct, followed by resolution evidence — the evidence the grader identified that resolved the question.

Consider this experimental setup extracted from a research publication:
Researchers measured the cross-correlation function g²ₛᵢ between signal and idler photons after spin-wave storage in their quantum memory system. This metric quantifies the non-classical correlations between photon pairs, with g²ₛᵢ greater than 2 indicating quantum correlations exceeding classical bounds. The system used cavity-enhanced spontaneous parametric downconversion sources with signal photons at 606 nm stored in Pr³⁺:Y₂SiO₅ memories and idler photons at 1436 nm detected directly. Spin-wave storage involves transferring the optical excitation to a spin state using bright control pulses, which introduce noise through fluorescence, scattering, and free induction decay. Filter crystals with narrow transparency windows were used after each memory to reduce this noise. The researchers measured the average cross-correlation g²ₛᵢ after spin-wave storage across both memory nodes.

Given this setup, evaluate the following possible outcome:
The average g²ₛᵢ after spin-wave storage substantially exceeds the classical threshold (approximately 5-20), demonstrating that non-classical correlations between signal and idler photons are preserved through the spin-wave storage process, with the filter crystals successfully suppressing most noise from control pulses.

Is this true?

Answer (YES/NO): YES